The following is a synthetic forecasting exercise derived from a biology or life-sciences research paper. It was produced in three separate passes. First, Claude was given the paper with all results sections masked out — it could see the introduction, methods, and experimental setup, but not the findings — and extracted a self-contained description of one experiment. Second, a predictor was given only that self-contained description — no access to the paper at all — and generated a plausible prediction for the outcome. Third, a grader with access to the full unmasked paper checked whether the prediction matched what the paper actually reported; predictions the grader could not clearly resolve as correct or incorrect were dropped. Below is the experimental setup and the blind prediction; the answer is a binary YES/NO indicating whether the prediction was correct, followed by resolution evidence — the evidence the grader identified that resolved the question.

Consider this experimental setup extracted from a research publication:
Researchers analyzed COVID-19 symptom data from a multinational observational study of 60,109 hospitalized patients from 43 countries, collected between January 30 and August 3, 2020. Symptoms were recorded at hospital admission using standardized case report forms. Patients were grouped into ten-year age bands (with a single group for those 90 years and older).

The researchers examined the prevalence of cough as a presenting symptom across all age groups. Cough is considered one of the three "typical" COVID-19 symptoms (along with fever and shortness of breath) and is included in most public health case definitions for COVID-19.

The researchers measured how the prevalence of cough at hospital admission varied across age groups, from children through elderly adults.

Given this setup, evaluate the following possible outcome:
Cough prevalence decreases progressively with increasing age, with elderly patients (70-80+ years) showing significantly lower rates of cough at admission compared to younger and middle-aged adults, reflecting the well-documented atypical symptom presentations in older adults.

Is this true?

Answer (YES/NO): NO